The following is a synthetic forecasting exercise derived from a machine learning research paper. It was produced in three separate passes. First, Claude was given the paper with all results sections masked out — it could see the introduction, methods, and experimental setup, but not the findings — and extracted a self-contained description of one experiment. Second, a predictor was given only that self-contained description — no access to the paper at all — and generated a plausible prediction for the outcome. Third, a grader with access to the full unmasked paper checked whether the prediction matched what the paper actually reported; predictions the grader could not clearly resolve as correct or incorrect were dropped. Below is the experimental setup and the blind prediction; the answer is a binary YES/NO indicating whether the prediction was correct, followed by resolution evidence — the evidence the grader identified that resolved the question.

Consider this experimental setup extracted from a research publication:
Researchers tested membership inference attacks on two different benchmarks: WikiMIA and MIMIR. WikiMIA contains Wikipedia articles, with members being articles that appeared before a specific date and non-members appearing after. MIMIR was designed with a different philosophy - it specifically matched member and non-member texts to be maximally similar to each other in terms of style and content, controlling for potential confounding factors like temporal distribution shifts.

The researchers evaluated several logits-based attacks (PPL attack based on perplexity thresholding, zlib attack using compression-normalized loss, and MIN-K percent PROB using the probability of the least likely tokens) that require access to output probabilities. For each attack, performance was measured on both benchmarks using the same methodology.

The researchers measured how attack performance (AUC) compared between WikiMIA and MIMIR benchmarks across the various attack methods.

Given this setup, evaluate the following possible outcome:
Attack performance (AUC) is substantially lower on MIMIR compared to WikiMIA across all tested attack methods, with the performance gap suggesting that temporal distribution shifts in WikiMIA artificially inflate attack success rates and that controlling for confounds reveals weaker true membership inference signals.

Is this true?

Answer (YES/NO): NO